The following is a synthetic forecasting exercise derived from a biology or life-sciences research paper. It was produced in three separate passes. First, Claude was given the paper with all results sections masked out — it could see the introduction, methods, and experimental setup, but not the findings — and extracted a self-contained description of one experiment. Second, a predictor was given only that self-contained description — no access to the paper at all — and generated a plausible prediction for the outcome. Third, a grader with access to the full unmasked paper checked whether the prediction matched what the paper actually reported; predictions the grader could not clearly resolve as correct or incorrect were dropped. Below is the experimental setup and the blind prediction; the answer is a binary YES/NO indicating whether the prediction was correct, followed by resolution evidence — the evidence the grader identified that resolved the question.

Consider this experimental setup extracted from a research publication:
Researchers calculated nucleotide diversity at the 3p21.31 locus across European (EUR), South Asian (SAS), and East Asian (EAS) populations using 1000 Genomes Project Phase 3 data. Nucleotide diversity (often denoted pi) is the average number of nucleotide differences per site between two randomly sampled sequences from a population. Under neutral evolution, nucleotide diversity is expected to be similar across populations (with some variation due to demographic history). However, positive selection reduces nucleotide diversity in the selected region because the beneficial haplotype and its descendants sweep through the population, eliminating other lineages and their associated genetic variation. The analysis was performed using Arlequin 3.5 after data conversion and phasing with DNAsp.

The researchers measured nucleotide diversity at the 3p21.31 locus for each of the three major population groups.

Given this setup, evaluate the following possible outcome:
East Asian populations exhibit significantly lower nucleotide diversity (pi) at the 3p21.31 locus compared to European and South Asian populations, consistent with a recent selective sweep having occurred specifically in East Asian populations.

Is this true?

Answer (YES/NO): YES